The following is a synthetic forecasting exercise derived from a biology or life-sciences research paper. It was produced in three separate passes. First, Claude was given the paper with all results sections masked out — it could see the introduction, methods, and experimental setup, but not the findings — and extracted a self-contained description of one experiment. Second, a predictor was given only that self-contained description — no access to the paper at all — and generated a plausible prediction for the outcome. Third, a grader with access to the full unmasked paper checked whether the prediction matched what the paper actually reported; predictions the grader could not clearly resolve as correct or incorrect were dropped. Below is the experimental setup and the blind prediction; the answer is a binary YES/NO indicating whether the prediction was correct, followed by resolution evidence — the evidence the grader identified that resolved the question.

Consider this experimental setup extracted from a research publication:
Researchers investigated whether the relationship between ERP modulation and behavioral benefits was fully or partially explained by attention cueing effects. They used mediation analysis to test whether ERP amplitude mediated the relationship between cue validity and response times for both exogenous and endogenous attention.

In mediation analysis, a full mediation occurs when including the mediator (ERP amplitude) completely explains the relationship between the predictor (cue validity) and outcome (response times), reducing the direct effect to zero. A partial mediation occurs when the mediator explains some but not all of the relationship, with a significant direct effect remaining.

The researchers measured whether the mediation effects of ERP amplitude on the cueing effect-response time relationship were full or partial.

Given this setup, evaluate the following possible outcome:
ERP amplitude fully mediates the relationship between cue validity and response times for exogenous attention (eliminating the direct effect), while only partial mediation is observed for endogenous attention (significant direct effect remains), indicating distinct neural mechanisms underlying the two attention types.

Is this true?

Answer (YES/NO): NO